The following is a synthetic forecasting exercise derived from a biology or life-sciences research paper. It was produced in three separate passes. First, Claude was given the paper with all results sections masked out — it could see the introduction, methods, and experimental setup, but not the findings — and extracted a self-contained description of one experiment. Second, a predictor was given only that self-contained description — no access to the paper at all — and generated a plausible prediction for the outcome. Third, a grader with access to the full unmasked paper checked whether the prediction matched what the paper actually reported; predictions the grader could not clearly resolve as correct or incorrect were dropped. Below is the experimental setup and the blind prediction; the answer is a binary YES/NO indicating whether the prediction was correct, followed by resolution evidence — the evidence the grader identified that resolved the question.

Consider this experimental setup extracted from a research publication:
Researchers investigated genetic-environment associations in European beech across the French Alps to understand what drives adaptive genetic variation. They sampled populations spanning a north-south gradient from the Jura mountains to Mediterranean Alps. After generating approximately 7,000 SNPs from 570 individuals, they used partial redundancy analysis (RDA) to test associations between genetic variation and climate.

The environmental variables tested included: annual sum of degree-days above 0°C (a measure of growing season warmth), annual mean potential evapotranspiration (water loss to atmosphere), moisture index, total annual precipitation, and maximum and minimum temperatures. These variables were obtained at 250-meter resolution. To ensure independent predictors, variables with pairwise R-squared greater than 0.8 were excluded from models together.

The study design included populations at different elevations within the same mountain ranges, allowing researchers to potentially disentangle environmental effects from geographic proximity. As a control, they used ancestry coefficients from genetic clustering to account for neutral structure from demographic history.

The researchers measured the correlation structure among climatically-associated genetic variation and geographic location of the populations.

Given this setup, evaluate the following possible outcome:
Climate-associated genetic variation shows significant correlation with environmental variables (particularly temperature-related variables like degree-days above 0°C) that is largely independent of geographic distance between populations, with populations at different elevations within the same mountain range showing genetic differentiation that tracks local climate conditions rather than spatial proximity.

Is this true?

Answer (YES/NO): YES